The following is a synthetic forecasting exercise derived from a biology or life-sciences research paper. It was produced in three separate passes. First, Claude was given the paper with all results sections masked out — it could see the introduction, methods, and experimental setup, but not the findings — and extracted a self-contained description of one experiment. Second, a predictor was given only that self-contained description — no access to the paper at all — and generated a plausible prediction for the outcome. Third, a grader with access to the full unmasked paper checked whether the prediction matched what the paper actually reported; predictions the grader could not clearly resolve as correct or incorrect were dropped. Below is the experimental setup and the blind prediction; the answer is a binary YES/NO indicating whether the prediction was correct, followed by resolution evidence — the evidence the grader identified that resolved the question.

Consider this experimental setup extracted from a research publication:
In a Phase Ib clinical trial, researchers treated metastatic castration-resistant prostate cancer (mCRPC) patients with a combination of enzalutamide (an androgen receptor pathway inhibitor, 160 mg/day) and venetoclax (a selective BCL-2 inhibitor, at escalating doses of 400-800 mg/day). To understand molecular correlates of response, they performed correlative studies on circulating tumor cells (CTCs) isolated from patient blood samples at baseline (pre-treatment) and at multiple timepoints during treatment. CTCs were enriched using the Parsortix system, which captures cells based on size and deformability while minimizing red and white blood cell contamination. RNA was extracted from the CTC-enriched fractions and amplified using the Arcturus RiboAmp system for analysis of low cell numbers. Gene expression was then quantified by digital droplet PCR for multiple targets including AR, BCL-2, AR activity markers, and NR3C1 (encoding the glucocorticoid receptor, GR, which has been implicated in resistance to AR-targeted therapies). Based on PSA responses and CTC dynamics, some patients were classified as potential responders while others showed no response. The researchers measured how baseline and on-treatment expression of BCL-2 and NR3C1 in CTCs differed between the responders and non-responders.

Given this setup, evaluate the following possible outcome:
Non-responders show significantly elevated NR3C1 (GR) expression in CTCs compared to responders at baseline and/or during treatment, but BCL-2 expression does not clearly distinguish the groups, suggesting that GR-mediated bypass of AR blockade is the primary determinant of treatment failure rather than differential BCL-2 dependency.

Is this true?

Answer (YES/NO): NO